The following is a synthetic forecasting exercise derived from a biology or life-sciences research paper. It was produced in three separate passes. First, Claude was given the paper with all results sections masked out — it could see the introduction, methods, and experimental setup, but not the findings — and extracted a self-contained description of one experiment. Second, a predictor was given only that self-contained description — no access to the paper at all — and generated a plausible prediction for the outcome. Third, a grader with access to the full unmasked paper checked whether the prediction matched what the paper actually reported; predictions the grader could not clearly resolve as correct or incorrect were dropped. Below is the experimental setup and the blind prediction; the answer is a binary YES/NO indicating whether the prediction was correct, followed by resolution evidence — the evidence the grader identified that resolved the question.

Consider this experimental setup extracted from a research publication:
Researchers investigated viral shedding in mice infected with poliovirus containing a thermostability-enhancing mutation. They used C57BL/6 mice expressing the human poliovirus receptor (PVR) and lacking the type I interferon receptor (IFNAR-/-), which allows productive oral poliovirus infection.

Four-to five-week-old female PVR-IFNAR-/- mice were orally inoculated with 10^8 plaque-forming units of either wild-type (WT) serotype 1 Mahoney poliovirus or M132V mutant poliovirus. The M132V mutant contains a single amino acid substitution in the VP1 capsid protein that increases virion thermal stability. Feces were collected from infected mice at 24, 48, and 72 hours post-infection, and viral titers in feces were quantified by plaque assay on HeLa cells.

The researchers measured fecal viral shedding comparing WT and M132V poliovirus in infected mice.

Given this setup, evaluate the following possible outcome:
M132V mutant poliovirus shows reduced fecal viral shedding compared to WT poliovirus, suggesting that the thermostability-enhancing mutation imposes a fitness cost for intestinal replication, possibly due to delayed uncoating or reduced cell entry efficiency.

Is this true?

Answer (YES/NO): NO